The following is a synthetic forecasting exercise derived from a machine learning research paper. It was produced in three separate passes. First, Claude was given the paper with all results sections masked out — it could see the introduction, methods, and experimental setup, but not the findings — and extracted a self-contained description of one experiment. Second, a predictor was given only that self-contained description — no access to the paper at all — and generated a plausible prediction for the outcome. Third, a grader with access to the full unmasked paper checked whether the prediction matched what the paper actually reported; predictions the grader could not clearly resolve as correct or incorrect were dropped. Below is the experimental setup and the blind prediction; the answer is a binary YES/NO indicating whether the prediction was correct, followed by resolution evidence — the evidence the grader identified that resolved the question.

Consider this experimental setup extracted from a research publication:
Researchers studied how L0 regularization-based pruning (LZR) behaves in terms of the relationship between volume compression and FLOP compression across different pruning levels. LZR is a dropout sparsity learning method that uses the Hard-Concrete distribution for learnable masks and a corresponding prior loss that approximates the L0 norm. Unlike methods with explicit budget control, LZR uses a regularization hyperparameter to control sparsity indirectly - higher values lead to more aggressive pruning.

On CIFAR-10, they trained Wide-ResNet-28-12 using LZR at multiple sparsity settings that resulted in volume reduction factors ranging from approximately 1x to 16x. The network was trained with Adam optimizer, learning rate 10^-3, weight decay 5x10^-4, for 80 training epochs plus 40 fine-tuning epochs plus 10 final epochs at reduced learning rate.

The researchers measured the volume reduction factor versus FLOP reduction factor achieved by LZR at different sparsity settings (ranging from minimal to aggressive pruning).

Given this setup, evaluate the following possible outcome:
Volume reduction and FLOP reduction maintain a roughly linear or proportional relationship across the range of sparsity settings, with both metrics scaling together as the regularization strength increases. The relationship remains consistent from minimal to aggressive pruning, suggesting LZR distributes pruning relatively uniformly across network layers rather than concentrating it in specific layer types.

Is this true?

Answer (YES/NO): NO